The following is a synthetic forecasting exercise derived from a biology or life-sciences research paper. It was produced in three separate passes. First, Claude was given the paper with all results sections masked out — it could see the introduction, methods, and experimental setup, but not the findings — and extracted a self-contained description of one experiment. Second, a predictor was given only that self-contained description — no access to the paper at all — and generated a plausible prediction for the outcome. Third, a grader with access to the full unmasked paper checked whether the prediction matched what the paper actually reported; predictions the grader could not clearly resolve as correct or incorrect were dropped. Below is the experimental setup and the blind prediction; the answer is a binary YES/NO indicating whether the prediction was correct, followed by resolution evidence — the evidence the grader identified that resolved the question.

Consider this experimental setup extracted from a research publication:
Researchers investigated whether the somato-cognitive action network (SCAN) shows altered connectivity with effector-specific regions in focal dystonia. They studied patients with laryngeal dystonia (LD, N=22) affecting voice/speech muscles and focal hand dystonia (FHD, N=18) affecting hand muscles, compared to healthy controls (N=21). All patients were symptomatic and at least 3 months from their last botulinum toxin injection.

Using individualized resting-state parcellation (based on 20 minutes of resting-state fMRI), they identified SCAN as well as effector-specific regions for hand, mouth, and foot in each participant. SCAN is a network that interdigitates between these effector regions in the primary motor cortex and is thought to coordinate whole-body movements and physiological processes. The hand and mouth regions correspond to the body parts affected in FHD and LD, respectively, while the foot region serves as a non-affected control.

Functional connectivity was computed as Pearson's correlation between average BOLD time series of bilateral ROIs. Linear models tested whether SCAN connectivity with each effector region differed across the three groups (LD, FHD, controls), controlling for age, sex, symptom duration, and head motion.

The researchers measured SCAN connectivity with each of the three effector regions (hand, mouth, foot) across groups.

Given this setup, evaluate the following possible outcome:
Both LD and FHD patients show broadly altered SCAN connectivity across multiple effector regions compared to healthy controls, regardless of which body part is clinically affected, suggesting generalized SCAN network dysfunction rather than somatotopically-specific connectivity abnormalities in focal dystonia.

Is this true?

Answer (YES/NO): NO